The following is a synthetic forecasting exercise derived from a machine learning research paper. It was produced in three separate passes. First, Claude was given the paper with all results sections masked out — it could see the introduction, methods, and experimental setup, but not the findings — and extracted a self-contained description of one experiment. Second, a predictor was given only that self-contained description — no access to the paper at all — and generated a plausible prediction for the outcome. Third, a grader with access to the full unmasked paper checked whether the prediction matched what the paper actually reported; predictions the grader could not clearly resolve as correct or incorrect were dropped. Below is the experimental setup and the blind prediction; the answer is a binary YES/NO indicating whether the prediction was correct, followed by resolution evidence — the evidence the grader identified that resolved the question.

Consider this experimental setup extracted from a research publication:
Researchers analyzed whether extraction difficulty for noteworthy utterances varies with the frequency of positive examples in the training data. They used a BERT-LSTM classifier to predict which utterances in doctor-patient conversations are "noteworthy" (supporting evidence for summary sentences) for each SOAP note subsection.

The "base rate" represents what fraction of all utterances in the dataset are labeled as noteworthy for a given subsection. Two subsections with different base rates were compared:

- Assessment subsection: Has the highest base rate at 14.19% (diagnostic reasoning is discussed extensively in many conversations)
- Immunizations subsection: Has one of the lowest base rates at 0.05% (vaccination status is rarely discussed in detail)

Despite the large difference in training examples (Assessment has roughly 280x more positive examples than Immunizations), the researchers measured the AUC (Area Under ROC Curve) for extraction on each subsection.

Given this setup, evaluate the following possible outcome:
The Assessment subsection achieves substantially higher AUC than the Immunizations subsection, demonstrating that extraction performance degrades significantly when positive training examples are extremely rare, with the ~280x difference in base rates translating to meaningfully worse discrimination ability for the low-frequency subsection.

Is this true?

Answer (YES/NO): NO